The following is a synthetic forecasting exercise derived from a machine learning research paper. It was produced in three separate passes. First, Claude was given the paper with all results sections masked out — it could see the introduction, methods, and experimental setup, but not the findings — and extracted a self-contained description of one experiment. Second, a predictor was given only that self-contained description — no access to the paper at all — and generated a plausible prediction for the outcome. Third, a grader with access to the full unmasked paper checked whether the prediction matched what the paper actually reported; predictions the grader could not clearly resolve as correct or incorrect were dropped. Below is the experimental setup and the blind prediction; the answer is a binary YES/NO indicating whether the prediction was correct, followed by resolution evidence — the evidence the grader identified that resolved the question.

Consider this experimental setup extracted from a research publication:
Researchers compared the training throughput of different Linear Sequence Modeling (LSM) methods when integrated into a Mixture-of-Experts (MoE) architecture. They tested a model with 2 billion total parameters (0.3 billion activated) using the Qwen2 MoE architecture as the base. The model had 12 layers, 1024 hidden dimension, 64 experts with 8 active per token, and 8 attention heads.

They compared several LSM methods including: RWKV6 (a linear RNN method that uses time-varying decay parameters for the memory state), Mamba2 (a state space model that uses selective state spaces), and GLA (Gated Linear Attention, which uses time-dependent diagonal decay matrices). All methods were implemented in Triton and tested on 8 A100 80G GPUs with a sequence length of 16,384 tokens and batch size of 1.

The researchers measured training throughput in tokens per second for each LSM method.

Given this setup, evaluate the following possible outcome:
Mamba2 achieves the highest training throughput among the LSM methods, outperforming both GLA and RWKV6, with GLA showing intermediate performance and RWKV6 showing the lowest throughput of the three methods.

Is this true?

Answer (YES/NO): NO